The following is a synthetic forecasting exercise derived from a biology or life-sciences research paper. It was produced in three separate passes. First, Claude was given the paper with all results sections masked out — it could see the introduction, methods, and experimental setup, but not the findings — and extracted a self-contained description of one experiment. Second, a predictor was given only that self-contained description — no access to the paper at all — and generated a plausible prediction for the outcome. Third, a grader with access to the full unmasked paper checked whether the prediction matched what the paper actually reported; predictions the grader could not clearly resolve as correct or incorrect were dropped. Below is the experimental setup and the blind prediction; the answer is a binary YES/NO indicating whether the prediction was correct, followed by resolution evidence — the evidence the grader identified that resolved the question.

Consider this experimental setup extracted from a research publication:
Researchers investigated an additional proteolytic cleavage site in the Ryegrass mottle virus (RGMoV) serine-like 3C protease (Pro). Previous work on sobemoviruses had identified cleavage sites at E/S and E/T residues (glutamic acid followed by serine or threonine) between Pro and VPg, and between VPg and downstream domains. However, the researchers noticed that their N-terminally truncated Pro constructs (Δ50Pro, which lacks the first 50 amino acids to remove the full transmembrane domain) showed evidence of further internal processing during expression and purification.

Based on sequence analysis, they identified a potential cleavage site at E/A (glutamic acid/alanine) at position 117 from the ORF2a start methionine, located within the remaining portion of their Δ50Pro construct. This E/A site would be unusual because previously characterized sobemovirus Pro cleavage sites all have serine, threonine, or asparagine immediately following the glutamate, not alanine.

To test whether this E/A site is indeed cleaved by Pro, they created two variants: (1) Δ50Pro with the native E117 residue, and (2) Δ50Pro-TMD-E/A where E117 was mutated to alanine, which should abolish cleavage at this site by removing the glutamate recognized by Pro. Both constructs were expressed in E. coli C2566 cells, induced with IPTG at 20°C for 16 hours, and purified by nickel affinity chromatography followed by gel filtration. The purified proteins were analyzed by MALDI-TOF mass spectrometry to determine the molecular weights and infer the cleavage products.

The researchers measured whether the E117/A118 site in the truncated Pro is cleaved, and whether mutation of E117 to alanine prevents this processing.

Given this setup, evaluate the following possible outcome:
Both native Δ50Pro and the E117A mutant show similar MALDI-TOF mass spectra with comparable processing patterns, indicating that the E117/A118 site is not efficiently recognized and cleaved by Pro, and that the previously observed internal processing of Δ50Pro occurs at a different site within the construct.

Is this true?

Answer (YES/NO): NO